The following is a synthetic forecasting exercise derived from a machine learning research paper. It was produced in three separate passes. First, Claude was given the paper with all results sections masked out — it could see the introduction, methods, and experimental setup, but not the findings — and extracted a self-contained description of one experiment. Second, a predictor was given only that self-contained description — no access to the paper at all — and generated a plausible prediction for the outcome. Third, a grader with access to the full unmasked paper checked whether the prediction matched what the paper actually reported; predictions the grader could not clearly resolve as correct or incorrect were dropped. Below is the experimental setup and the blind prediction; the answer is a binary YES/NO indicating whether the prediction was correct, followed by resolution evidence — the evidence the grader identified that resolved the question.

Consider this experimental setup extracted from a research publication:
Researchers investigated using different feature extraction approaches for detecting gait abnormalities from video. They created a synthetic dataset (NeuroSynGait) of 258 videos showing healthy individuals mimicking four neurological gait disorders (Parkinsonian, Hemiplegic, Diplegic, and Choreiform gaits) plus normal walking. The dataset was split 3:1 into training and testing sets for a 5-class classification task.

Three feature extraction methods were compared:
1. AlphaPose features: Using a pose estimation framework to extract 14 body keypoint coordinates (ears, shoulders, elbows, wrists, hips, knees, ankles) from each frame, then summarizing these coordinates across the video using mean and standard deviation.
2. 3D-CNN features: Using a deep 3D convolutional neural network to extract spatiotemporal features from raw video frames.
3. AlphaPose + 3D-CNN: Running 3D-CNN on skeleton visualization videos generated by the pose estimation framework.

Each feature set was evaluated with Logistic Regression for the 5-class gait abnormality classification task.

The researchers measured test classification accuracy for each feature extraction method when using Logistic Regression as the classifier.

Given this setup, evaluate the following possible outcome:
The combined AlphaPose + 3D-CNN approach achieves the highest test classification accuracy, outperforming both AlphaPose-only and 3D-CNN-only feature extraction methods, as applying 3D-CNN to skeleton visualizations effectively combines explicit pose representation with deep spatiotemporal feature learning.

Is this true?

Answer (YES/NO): NO